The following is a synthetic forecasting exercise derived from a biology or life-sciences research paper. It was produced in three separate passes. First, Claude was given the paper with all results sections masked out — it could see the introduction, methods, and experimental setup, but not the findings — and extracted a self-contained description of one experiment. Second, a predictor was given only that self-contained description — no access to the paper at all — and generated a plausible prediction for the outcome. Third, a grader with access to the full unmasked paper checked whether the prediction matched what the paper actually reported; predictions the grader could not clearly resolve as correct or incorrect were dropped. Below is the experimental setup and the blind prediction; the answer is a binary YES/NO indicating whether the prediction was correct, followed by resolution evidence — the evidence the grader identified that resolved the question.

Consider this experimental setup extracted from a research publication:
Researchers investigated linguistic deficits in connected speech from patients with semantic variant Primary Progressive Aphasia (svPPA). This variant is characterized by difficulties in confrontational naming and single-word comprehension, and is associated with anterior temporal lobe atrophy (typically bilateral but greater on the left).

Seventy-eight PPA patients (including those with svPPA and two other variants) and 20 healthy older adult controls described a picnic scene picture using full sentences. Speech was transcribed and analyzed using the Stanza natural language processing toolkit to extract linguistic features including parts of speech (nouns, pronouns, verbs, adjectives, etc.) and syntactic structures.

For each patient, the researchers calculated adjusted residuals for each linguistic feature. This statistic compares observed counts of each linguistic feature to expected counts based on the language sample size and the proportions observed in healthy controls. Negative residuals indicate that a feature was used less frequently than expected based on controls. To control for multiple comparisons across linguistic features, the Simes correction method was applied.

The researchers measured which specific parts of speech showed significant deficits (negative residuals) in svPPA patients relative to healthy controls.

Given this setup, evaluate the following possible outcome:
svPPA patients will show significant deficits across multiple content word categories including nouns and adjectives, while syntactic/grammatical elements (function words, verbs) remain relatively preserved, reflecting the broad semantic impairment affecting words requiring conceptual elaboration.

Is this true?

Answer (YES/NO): NO